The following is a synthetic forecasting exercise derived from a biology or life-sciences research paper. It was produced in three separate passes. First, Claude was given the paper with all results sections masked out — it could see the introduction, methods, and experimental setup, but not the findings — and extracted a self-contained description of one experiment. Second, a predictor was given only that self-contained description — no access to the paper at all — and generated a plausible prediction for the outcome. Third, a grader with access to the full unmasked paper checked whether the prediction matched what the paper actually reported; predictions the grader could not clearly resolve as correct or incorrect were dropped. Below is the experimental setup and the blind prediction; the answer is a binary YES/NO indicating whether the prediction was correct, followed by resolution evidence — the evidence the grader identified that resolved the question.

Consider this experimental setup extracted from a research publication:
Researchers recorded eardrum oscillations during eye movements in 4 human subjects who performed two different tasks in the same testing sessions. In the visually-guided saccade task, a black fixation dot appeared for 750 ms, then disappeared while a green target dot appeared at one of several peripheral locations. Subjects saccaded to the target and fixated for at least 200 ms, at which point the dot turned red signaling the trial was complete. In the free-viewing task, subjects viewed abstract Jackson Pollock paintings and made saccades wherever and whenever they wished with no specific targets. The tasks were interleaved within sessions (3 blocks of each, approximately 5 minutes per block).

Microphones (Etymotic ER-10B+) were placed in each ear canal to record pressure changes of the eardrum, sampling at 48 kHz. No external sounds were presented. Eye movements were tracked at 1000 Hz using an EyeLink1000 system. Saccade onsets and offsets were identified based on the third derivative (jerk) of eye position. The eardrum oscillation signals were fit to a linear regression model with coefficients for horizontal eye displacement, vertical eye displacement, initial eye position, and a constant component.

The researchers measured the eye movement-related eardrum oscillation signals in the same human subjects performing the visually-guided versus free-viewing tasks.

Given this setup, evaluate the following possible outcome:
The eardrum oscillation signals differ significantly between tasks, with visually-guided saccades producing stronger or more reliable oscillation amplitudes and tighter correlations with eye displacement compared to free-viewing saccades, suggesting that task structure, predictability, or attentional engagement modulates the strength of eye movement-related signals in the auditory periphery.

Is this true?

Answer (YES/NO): NO